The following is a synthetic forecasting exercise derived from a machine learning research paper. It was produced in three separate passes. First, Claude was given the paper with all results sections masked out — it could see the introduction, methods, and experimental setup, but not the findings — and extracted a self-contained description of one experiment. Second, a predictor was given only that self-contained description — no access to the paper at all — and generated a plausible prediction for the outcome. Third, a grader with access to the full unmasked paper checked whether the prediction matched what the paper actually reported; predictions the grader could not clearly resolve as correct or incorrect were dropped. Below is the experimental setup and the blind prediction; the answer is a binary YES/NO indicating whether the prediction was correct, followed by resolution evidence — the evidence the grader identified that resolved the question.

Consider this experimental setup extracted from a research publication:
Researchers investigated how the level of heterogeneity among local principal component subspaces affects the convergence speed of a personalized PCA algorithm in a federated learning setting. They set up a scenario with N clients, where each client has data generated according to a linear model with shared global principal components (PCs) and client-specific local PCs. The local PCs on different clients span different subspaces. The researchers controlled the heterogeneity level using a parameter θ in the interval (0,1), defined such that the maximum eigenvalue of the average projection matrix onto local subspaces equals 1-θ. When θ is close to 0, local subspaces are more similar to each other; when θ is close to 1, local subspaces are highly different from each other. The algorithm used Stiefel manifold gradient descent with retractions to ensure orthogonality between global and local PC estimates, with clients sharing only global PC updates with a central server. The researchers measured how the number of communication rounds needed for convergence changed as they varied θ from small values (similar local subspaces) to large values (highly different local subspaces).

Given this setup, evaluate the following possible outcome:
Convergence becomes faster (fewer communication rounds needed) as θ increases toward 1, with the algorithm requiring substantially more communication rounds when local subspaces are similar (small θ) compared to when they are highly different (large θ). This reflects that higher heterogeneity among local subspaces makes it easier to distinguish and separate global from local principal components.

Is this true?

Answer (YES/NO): YES